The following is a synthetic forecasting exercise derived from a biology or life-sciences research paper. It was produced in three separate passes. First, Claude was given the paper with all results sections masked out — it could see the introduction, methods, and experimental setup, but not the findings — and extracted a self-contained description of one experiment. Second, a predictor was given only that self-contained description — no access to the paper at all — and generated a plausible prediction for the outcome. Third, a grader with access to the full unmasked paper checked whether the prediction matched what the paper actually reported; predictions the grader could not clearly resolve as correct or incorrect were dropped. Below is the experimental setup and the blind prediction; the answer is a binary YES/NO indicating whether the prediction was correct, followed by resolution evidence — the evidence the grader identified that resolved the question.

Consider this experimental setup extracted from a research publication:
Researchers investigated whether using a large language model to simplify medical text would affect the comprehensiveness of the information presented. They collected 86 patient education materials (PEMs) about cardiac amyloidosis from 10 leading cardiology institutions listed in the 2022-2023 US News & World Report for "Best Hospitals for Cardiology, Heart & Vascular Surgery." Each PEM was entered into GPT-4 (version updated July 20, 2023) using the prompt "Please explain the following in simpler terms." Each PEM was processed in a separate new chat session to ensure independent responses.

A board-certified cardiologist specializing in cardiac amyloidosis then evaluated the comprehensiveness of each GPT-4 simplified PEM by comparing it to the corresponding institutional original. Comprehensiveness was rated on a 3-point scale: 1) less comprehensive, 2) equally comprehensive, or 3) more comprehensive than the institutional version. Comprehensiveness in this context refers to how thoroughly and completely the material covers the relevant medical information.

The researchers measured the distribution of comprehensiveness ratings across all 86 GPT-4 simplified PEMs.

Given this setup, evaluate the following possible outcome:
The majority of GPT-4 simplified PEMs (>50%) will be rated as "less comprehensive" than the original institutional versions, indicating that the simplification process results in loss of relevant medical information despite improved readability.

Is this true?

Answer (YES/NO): NO